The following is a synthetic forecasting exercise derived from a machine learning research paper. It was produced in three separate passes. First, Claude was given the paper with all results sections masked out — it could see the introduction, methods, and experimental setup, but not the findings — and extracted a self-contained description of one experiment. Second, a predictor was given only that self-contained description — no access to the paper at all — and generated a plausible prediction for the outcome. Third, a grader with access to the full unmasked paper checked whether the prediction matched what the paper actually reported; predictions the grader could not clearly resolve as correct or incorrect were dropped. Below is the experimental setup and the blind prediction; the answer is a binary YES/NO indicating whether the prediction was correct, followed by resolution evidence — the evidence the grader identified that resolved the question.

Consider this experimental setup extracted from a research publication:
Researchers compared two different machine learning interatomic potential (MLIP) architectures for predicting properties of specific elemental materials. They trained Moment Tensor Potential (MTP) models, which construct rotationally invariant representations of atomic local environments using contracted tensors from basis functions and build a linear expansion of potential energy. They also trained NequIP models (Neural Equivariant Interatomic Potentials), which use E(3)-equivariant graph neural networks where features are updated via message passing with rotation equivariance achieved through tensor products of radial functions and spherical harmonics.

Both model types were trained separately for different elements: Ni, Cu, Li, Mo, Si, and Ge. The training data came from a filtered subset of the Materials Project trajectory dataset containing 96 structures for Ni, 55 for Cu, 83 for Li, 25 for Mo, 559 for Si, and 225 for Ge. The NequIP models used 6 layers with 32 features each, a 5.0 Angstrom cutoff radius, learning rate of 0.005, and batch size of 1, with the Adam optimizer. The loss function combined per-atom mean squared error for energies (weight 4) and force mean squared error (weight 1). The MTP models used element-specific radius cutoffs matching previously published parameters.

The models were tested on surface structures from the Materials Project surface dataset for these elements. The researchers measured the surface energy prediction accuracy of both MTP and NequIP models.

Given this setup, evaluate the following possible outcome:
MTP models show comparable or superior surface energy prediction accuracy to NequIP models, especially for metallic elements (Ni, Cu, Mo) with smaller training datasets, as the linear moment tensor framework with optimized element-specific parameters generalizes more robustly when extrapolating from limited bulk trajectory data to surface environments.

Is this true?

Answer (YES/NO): NO